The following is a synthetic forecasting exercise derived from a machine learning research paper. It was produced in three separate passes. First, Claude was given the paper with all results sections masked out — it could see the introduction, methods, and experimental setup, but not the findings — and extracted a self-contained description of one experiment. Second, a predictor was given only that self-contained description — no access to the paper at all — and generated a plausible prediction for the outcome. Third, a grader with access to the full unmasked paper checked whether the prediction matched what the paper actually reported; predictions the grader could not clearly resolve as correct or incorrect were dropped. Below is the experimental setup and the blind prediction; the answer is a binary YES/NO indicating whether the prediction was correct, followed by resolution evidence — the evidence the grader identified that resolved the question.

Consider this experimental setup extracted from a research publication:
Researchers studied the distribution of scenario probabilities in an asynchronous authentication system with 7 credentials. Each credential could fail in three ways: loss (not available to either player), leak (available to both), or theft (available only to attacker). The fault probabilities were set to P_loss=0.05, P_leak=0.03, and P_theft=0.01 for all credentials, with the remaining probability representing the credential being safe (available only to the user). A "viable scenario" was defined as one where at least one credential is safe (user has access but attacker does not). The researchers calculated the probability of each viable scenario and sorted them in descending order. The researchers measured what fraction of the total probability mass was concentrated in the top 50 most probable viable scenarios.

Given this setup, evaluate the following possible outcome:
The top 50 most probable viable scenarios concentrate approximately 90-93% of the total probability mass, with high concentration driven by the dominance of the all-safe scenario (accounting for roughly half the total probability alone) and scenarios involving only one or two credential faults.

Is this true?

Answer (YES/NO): YES